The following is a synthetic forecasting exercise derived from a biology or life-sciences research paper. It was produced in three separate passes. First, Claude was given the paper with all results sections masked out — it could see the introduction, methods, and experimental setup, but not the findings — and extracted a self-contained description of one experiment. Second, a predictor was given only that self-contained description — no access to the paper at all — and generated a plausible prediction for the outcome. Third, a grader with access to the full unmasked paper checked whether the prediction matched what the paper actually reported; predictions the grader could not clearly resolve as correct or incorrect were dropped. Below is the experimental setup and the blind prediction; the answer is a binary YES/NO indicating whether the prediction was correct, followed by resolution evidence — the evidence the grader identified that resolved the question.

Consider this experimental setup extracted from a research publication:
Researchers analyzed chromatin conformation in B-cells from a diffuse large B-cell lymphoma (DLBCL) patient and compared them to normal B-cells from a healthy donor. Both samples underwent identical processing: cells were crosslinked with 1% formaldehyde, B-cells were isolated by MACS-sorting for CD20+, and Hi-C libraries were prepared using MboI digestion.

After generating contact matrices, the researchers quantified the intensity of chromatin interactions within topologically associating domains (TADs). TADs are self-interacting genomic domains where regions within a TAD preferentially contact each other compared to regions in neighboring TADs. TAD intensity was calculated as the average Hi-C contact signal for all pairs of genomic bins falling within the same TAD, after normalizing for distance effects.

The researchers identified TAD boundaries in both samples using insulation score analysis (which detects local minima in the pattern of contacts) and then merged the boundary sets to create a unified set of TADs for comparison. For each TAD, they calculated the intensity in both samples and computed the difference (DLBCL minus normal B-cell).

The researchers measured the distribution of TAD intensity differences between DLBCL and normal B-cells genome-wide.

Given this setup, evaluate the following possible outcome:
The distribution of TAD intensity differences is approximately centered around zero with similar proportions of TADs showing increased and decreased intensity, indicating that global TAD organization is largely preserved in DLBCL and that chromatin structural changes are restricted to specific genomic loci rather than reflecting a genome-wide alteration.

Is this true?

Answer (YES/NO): NO